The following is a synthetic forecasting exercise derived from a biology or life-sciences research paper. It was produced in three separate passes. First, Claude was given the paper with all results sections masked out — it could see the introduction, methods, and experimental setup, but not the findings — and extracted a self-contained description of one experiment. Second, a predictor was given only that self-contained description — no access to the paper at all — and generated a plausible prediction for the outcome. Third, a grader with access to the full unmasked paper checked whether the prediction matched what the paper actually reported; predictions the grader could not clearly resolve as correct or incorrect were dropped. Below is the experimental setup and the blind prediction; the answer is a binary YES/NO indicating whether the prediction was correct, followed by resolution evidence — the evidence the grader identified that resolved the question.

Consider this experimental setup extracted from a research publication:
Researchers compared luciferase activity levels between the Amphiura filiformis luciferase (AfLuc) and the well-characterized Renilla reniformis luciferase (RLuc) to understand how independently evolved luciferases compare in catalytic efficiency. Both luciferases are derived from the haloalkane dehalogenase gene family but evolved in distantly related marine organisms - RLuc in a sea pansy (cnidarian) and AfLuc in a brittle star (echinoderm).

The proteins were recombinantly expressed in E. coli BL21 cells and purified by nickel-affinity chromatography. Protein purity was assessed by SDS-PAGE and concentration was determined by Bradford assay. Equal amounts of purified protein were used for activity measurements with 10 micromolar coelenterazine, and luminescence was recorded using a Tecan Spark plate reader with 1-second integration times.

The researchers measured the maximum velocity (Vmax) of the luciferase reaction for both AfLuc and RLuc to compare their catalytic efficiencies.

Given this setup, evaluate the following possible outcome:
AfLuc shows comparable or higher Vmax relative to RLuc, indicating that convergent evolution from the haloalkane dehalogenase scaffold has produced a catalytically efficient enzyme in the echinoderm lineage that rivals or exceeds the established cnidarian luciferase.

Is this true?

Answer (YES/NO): YES